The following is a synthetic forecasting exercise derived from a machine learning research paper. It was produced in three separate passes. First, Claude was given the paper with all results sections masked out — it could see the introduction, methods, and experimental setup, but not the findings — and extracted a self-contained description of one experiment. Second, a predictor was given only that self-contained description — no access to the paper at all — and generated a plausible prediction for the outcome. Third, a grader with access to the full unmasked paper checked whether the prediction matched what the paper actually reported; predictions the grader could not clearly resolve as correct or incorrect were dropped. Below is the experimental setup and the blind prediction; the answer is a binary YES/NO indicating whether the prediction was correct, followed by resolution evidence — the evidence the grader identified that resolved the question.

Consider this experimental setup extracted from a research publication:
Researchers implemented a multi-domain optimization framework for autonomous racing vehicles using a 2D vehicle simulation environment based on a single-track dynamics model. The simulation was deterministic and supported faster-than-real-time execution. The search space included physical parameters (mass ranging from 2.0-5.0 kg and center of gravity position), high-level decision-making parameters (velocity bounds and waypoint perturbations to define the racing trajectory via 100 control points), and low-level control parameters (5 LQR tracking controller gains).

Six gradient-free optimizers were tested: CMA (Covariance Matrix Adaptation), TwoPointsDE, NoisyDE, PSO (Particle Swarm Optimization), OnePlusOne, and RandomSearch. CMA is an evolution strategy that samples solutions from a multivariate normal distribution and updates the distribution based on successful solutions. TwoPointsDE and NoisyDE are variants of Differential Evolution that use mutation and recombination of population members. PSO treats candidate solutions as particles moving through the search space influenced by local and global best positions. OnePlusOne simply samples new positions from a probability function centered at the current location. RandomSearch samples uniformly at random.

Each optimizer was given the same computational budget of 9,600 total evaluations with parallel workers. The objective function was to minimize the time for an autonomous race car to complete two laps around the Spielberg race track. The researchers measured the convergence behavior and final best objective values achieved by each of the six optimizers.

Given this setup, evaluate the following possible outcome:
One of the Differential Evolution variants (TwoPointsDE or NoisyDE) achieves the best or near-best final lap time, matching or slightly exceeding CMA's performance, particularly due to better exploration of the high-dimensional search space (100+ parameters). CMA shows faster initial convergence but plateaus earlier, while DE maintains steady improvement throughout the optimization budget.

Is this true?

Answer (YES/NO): NO